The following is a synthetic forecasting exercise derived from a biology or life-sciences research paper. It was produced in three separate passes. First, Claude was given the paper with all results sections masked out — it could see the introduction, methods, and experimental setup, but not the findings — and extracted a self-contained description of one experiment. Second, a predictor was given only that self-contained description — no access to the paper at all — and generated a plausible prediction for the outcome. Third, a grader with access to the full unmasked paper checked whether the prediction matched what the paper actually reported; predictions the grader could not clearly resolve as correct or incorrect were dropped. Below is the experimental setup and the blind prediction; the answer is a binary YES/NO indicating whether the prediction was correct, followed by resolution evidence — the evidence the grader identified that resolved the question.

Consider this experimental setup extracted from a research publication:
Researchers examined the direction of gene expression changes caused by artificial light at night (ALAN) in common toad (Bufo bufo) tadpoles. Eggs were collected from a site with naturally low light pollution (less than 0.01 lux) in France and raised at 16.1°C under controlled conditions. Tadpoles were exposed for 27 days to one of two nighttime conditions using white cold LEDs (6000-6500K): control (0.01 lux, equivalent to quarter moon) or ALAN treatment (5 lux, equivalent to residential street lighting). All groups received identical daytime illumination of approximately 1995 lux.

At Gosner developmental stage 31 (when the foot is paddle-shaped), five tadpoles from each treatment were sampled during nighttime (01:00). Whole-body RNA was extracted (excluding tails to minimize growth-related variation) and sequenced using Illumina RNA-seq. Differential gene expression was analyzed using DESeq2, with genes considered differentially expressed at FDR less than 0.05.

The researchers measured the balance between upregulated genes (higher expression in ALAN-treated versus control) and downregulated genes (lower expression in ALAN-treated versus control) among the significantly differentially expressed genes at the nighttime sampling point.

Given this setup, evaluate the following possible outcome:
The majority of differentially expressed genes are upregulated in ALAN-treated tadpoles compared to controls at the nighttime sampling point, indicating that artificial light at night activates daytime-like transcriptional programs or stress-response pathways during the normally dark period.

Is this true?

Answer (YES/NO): NO